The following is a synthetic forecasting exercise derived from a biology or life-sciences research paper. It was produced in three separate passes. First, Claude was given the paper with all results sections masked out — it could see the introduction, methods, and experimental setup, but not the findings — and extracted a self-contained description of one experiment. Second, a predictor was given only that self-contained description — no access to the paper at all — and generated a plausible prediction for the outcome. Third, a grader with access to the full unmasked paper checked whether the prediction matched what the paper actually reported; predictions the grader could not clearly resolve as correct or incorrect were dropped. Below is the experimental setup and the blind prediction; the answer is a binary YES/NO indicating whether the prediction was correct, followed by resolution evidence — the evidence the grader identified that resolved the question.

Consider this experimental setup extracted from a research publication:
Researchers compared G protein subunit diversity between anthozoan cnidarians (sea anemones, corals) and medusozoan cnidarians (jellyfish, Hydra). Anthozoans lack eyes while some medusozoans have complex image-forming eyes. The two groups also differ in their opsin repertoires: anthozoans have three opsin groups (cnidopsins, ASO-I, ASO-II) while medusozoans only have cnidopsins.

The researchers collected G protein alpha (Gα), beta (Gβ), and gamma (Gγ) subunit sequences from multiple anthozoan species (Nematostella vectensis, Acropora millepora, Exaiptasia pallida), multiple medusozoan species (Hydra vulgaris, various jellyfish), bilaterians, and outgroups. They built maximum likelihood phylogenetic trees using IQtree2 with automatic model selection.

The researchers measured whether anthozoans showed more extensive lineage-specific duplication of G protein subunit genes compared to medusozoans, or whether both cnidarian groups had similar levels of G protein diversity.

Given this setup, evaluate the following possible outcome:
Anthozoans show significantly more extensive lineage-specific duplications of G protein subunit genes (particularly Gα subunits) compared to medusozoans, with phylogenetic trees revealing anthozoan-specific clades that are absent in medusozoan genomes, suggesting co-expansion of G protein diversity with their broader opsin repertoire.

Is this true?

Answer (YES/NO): YES